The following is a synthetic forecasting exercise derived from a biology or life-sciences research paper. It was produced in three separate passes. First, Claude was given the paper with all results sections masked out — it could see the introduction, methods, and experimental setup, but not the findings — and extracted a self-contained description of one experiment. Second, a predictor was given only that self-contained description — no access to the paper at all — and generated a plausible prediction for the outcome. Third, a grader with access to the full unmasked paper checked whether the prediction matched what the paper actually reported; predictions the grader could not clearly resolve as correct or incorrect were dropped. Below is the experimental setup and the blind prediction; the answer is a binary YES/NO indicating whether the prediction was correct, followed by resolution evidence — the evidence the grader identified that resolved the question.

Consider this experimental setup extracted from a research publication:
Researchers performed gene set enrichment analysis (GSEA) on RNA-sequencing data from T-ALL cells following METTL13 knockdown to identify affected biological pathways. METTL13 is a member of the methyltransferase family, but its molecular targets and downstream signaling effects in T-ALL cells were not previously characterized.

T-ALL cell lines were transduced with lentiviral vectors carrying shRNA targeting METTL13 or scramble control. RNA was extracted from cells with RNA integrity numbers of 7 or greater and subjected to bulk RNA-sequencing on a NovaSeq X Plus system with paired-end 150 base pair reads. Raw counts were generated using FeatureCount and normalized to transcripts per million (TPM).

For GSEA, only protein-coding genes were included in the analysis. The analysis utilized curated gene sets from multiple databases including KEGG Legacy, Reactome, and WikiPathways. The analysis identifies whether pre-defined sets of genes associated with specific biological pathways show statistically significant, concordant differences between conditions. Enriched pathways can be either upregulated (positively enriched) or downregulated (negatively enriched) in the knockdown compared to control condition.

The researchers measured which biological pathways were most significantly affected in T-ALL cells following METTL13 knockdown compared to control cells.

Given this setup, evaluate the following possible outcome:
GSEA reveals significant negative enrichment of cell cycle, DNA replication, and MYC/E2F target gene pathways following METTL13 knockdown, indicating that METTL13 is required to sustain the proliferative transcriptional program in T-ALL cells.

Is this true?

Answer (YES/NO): NO